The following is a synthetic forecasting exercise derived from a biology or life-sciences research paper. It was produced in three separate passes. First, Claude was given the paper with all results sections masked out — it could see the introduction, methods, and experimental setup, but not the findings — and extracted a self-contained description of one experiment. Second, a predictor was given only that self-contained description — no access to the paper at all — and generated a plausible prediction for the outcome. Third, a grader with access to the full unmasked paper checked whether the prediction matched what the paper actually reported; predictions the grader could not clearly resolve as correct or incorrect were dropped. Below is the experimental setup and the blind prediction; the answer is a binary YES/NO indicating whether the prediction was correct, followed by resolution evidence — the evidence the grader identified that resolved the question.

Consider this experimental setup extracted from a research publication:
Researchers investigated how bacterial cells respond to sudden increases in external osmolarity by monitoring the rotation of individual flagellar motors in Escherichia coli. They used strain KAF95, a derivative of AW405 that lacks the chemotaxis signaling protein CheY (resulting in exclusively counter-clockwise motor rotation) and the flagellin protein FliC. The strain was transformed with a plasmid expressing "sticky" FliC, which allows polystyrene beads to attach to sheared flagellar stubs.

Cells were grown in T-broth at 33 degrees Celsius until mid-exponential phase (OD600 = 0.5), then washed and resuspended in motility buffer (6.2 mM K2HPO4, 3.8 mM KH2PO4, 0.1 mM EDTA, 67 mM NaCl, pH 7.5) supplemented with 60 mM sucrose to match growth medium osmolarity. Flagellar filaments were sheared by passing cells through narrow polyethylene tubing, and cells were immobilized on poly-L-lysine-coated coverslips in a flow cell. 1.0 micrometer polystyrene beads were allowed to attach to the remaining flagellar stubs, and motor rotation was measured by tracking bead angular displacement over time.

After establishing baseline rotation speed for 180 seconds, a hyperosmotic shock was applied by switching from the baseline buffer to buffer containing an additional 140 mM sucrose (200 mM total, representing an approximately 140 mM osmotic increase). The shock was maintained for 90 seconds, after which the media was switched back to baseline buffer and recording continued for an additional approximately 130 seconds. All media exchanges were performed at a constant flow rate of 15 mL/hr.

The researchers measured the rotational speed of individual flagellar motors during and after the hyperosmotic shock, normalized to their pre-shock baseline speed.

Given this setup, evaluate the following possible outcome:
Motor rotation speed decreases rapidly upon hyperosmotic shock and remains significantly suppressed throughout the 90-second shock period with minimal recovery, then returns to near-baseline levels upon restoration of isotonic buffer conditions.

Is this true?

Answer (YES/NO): YES